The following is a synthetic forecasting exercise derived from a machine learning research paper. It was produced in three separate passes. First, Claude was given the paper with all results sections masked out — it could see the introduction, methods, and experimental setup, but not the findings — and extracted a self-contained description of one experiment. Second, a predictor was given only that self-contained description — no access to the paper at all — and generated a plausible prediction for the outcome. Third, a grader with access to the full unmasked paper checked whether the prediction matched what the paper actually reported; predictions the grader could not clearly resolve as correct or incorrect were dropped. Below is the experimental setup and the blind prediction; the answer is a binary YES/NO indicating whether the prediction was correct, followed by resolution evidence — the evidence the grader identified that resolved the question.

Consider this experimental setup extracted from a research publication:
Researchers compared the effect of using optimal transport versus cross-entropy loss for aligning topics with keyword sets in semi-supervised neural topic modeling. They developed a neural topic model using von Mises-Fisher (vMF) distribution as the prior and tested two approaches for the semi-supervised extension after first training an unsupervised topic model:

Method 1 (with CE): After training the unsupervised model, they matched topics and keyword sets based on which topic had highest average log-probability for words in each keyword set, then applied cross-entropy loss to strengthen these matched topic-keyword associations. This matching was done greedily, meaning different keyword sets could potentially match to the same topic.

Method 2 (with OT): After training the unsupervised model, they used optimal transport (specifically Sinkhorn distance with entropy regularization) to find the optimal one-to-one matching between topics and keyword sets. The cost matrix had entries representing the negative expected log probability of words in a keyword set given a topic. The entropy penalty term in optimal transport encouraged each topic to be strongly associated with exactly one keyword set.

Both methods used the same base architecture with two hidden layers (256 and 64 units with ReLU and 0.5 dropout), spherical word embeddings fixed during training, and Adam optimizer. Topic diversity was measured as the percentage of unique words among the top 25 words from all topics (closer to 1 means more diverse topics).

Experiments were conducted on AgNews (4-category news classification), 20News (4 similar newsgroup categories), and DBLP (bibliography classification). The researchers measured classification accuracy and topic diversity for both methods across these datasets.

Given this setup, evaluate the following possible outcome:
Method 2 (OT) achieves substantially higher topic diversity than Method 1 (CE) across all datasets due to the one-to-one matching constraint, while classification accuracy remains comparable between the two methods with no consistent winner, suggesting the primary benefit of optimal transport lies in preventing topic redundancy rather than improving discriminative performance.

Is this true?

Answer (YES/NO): NO